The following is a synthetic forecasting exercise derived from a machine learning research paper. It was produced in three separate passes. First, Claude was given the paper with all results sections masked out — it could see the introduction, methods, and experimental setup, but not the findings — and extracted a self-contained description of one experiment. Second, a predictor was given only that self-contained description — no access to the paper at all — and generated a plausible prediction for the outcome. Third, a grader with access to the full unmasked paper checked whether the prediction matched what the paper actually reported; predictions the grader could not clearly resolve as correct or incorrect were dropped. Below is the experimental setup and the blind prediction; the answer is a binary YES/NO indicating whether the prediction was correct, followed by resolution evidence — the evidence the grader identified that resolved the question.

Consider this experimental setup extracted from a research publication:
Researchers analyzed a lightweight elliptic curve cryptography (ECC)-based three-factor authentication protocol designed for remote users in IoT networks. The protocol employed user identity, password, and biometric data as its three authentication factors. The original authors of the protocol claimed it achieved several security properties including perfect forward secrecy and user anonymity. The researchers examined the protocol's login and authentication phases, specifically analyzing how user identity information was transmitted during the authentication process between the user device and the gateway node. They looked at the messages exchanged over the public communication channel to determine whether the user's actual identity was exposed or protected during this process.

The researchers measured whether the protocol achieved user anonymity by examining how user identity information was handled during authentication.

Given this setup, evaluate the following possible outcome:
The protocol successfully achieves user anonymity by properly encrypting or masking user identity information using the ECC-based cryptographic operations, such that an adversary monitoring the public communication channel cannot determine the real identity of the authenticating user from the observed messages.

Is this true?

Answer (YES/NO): NO